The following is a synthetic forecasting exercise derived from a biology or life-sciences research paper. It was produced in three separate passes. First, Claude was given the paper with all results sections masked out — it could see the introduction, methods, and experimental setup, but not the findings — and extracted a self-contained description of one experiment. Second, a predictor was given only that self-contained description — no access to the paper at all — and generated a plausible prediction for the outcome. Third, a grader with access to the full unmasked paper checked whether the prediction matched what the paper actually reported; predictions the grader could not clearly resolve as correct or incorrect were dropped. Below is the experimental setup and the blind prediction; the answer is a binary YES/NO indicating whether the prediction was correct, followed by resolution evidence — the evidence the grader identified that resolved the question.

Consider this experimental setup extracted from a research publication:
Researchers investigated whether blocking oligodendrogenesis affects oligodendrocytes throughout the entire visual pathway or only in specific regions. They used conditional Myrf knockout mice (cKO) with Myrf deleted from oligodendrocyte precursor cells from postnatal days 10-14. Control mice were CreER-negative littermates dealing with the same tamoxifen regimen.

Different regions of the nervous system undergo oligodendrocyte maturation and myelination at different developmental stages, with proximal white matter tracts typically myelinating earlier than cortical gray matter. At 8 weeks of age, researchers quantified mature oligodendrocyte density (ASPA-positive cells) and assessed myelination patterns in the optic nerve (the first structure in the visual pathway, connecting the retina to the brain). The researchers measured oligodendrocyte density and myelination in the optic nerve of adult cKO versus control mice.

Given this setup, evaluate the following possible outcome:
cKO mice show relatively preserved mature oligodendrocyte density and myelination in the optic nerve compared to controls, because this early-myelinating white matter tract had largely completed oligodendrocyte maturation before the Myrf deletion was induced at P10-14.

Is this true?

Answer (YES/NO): YES